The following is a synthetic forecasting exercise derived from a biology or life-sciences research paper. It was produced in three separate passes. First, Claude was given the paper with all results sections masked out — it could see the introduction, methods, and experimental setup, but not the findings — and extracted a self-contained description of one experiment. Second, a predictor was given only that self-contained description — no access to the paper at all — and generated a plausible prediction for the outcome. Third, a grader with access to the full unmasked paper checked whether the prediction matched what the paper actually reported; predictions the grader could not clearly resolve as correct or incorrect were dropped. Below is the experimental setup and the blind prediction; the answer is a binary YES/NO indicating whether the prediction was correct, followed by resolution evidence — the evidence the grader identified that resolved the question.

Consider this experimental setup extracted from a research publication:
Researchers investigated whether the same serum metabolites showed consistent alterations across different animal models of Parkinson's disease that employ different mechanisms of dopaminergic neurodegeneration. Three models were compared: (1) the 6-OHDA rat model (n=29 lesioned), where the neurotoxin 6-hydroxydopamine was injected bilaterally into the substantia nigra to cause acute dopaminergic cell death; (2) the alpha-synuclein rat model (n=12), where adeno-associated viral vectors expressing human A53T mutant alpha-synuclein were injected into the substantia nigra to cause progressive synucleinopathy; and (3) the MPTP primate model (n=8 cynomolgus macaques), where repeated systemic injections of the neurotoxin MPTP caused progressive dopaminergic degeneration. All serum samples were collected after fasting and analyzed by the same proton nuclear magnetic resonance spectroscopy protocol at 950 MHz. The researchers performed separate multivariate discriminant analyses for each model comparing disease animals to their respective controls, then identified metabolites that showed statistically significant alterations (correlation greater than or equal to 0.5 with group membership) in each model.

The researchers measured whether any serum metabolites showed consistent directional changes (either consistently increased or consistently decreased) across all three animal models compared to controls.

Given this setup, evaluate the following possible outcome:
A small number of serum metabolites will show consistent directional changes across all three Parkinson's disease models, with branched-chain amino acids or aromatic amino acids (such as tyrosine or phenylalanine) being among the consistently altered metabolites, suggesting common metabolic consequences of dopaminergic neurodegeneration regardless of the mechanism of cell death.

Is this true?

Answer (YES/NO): NO